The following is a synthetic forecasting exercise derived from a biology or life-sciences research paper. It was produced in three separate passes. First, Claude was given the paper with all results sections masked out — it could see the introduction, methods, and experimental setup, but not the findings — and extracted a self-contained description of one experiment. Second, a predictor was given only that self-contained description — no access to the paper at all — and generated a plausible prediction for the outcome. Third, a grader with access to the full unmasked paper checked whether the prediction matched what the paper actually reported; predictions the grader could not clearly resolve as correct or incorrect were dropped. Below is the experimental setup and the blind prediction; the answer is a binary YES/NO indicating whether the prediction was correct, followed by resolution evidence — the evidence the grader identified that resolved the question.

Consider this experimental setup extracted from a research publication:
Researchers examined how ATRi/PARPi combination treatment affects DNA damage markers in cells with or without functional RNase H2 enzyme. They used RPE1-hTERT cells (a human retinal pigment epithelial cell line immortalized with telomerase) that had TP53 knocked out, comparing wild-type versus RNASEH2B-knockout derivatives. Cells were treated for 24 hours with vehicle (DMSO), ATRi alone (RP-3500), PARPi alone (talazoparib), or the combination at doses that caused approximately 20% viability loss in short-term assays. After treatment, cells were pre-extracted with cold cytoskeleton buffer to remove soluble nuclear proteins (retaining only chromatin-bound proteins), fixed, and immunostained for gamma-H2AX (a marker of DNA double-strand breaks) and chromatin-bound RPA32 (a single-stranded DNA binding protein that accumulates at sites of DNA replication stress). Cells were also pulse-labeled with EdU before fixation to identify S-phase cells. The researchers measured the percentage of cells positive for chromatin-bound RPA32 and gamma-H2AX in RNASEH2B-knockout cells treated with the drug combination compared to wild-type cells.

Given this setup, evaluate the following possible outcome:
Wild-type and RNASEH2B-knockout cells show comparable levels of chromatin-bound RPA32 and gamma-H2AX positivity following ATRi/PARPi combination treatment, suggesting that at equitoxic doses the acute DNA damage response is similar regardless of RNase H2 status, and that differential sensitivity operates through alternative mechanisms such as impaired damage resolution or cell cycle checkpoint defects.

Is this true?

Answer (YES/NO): NO